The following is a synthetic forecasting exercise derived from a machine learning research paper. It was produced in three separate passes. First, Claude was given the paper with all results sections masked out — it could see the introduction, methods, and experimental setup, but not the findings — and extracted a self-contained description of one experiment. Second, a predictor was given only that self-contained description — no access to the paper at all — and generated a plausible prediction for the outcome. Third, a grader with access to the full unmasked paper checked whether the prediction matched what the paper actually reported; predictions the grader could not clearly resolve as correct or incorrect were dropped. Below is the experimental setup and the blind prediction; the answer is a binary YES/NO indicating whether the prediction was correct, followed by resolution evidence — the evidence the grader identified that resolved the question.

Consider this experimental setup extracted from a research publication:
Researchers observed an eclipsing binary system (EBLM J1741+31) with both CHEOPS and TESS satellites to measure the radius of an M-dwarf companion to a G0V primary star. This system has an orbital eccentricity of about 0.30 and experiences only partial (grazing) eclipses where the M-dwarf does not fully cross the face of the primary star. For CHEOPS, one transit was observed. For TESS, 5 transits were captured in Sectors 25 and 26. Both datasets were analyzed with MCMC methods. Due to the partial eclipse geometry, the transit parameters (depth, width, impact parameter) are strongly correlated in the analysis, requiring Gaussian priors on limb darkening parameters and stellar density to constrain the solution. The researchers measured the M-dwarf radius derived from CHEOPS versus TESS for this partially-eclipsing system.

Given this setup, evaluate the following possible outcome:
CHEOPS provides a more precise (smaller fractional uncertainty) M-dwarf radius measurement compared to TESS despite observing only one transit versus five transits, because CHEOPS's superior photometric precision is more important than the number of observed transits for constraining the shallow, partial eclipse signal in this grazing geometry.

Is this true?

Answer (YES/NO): NO